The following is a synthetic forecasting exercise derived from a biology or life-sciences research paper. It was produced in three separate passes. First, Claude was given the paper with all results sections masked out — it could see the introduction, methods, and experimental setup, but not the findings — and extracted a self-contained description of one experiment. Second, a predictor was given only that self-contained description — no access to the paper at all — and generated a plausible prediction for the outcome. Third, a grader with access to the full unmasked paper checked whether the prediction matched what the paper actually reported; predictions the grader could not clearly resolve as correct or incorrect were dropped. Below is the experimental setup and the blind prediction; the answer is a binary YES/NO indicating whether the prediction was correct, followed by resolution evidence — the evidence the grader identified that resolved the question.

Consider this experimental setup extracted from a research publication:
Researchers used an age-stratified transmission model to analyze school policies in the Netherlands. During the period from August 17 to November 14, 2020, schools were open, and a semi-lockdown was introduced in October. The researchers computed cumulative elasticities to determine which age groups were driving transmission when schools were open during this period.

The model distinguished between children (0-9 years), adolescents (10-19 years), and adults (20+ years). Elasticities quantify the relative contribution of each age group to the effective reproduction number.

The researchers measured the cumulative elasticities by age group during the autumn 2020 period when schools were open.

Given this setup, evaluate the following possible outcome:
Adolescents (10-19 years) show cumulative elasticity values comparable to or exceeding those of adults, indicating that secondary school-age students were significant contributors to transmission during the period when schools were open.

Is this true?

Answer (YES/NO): YES